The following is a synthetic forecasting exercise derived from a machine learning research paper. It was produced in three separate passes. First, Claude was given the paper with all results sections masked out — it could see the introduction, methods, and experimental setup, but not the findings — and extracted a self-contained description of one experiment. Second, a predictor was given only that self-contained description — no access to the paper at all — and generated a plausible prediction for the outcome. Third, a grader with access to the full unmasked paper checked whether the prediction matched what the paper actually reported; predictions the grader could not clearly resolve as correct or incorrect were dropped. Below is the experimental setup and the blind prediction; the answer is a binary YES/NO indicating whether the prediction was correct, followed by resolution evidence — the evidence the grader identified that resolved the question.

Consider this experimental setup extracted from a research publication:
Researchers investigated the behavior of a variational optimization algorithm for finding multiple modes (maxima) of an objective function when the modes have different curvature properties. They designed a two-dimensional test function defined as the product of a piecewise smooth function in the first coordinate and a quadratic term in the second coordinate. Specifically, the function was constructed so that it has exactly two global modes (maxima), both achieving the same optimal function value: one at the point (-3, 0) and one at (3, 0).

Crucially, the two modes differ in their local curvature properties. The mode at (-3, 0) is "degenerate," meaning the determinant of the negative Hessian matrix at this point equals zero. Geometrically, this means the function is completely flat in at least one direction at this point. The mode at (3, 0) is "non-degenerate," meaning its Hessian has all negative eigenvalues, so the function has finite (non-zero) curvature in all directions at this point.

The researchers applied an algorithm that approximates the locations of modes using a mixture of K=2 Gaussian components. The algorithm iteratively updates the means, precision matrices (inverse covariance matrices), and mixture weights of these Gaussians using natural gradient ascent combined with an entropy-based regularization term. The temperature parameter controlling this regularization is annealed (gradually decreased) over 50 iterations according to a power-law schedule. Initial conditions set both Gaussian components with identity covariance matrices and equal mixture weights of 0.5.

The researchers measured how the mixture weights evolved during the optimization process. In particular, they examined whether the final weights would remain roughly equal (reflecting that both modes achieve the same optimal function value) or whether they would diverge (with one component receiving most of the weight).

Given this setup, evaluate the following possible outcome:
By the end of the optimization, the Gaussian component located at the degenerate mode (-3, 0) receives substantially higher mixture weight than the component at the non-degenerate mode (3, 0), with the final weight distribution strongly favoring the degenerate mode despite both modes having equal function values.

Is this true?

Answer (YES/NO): YES